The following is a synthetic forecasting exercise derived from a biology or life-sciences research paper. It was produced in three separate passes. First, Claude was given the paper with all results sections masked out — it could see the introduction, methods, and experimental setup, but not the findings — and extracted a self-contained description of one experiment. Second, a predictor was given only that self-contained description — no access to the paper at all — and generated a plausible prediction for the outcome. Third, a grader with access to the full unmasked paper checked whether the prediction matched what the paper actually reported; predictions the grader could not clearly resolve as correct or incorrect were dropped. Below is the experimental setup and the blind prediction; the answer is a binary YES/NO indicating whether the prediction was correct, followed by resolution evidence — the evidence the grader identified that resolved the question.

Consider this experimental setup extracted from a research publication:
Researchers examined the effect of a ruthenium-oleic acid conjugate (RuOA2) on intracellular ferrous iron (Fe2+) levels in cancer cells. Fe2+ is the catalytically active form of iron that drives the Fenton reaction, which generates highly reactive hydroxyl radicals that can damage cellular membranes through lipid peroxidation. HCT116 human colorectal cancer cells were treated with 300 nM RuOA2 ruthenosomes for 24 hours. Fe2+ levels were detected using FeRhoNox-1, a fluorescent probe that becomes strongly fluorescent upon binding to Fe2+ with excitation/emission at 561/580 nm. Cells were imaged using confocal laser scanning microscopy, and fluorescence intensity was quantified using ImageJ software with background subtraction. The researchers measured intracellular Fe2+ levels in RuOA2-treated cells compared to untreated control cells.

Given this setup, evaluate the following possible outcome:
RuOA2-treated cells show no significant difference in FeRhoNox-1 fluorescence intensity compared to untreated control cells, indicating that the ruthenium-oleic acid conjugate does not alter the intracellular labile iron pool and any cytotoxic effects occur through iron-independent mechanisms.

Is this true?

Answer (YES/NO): NO